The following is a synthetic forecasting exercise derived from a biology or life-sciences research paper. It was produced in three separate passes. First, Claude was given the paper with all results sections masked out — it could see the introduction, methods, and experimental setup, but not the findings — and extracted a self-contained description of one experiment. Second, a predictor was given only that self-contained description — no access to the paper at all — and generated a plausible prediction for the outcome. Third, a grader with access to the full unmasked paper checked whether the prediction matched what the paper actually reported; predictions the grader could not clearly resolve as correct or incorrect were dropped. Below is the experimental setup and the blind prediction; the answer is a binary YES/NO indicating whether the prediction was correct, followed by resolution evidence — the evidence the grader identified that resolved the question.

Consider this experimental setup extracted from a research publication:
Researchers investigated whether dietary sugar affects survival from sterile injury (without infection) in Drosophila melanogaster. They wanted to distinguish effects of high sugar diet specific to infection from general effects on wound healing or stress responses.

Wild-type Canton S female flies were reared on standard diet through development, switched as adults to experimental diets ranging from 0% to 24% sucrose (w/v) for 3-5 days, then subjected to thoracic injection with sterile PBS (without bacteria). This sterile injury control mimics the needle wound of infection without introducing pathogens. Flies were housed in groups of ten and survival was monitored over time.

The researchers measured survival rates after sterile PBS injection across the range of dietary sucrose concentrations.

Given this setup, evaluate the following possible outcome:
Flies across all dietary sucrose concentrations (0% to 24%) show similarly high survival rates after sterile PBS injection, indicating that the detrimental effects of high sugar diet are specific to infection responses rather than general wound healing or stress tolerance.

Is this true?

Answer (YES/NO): NO